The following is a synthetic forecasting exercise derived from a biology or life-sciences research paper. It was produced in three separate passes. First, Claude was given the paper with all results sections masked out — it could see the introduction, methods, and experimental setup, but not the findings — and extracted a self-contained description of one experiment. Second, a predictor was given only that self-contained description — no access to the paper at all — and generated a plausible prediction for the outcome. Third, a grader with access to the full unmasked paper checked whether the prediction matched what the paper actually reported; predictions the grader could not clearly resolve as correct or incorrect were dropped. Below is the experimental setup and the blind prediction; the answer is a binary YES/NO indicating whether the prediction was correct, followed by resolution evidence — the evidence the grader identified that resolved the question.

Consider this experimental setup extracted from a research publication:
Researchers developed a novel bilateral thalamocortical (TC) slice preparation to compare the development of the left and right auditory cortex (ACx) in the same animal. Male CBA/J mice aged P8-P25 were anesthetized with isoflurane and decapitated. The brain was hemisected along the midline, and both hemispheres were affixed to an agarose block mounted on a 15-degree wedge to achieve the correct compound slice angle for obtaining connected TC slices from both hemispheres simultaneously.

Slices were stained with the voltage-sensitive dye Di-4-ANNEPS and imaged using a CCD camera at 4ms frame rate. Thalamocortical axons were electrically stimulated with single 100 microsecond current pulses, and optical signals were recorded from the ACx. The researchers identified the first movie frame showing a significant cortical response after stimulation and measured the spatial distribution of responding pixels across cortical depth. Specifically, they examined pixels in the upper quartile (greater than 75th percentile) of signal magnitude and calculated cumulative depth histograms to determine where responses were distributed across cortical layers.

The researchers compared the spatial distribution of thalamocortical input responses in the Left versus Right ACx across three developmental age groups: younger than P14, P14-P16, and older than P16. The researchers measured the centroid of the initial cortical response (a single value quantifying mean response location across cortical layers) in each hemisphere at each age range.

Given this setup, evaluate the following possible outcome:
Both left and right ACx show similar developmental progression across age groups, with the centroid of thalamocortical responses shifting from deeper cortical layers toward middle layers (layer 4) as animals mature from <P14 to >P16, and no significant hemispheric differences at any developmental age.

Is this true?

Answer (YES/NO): NO